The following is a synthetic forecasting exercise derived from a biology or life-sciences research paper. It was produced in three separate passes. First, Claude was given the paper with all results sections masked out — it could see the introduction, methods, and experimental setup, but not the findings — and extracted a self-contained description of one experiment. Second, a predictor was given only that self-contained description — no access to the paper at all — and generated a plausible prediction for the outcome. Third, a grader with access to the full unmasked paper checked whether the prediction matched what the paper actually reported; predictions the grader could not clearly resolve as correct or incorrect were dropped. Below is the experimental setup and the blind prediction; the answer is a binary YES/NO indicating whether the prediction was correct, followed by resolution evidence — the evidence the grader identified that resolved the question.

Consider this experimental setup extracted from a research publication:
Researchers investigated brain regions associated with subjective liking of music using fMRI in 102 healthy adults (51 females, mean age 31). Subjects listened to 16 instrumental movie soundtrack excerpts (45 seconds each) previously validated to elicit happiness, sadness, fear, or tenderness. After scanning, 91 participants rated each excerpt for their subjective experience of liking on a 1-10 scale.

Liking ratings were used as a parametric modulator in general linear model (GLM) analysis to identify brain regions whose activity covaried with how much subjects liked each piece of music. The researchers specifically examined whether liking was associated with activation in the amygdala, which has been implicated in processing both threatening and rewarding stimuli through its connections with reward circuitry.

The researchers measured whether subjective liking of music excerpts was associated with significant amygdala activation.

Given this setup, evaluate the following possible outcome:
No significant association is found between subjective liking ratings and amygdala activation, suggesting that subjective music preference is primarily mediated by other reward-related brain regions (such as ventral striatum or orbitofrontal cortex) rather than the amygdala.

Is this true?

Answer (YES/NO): NO